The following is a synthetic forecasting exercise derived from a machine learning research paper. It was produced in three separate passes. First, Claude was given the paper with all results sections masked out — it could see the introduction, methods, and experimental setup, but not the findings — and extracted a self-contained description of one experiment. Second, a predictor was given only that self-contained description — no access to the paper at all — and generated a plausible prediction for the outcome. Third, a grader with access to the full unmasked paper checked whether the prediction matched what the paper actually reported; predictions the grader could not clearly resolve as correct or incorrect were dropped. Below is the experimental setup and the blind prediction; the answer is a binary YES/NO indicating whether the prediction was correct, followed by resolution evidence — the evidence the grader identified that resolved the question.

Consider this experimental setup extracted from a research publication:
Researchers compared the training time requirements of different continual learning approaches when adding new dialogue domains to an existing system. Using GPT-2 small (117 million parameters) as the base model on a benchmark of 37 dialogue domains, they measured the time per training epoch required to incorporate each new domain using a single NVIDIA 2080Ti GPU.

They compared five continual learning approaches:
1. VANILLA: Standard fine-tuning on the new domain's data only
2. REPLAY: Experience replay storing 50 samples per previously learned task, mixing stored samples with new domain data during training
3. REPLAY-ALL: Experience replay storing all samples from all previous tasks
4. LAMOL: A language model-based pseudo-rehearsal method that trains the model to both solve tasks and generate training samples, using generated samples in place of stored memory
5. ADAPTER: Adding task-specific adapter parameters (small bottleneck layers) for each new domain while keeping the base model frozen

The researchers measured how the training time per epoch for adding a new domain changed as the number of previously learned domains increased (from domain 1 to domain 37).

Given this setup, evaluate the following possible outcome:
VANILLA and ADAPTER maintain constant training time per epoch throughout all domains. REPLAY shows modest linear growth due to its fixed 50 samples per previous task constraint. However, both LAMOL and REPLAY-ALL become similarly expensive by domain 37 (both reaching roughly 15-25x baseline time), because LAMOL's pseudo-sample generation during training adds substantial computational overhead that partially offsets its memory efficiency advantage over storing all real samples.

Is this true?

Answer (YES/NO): NO